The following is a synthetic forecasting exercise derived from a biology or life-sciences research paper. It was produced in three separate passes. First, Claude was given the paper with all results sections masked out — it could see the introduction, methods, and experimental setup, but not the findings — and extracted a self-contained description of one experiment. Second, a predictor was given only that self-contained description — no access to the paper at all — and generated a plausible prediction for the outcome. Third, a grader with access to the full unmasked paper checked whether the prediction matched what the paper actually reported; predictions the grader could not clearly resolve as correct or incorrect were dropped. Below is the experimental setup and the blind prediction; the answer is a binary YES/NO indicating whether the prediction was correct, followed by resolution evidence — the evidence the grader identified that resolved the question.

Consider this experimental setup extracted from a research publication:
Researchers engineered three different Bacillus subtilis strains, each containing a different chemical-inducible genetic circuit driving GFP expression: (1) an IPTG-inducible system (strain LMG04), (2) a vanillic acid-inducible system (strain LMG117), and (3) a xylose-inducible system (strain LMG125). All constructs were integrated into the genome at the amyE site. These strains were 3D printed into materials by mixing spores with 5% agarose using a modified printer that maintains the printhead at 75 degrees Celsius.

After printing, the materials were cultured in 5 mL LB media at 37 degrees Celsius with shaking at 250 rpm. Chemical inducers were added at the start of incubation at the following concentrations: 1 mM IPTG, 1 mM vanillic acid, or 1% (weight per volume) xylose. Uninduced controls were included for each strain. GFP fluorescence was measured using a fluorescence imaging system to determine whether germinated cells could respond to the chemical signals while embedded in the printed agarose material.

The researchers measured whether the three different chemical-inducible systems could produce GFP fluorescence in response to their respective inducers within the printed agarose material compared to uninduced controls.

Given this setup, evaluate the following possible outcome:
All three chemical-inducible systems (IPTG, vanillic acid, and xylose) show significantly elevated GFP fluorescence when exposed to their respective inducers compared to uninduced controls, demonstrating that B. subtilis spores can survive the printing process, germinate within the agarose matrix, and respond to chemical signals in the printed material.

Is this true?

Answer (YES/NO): YES